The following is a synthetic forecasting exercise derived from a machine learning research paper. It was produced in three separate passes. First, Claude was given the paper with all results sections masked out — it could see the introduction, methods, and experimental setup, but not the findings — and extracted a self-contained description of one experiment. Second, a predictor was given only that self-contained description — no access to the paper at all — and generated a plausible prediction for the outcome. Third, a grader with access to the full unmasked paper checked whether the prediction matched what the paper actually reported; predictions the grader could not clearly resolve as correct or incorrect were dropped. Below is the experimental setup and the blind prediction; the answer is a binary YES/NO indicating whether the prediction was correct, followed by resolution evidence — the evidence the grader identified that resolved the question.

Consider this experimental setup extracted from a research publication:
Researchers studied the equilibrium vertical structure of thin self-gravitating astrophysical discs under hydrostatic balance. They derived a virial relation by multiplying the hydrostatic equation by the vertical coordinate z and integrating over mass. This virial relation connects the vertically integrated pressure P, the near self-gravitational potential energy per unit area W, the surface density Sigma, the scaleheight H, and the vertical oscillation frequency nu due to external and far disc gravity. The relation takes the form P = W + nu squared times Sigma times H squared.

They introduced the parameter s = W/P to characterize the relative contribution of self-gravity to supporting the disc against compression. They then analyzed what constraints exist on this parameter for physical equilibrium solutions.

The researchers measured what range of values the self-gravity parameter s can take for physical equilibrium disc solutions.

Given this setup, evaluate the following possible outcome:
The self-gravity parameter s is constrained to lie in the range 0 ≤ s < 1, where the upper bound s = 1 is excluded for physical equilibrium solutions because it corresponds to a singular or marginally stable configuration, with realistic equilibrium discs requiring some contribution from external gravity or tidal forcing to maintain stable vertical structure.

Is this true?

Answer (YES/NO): NO